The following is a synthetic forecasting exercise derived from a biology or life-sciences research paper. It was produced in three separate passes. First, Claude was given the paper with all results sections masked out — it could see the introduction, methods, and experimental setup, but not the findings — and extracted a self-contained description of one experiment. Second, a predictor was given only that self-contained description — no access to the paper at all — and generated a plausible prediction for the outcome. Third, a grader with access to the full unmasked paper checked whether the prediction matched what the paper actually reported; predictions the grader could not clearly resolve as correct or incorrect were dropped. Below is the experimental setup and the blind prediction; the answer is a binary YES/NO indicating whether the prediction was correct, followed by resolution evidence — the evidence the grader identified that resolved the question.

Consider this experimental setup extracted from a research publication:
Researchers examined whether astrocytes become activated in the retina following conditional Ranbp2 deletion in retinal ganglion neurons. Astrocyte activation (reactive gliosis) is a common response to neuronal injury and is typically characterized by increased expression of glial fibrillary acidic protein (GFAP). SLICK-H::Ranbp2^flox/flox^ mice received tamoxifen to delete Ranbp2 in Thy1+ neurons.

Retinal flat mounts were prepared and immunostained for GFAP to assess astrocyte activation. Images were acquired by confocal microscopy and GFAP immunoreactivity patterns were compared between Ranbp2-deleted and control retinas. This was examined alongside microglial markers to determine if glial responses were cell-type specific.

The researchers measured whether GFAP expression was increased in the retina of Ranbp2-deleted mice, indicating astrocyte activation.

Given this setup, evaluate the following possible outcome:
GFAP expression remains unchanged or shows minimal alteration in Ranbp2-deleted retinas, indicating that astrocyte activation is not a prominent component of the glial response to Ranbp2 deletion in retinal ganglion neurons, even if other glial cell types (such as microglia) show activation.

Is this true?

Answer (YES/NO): YES